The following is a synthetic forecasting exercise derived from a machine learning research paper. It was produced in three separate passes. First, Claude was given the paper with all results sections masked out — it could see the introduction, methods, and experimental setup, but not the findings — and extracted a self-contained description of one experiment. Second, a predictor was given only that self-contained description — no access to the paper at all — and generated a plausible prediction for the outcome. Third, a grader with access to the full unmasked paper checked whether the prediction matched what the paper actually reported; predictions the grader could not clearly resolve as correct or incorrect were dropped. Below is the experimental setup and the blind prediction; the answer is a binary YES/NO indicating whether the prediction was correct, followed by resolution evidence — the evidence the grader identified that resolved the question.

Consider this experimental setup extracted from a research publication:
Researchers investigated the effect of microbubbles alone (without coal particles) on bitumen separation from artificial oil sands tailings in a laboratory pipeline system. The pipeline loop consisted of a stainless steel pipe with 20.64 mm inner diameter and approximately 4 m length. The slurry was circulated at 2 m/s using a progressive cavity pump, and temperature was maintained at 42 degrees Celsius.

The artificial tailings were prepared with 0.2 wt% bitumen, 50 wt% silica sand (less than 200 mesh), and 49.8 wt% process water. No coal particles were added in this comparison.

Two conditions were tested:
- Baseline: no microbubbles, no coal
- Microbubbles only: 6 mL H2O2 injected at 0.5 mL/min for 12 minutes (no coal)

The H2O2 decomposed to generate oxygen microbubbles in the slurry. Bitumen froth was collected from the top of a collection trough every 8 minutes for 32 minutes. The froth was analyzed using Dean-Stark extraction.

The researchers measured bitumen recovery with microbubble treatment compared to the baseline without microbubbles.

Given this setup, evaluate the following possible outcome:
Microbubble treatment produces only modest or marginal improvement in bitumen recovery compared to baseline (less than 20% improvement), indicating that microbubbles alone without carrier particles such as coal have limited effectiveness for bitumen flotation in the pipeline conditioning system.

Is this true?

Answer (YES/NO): YES